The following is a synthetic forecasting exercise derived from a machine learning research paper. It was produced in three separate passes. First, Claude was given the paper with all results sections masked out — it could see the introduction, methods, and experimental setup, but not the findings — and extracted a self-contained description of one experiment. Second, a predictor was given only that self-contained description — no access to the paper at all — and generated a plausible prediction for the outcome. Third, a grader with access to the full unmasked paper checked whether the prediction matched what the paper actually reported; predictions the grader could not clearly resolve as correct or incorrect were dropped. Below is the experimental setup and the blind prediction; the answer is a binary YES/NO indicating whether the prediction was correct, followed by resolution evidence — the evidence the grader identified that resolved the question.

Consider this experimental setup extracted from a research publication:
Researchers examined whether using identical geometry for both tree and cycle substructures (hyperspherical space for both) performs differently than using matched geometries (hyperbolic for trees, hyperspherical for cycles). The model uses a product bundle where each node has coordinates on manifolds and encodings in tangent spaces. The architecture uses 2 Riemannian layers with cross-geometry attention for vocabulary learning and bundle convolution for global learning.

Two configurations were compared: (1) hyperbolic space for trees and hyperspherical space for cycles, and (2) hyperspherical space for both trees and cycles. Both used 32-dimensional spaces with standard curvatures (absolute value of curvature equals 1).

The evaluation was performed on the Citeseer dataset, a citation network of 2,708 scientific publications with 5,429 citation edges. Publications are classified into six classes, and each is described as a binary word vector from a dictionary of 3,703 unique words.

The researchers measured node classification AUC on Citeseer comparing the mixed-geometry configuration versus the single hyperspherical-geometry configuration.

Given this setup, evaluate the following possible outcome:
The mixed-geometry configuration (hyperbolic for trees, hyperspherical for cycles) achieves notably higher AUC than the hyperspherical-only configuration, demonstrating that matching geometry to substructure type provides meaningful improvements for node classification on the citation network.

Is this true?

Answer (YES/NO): YES